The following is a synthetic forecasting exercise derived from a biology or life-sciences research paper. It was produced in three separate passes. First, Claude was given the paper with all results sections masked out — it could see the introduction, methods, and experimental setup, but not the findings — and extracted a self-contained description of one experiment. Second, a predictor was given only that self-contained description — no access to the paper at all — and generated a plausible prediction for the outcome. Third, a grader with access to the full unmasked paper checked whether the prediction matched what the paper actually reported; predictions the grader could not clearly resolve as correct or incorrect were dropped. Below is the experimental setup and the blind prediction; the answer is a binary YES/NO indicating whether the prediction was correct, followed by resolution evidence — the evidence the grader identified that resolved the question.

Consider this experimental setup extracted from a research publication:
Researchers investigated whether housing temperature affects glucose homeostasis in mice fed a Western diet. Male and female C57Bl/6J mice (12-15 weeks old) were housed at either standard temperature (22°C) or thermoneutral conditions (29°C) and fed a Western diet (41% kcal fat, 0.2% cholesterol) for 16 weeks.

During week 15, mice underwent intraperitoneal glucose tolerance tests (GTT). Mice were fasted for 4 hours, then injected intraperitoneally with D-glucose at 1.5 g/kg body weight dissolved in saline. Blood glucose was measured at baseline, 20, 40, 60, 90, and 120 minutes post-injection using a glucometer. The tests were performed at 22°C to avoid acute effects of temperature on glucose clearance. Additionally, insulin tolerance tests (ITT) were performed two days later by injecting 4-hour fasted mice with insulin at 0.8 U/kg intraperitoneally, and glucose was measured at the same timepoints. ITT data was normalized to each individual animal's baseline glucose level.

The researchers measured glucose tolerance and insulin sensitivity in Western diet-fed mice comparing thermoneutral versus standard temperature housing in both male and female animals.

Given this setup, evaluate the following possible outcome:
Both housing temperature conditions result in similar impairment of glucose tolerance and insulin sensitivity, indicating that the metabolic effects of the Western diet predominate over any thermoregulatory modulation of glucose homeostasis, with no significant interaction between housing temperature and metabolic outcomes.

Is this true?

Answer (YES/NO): NO